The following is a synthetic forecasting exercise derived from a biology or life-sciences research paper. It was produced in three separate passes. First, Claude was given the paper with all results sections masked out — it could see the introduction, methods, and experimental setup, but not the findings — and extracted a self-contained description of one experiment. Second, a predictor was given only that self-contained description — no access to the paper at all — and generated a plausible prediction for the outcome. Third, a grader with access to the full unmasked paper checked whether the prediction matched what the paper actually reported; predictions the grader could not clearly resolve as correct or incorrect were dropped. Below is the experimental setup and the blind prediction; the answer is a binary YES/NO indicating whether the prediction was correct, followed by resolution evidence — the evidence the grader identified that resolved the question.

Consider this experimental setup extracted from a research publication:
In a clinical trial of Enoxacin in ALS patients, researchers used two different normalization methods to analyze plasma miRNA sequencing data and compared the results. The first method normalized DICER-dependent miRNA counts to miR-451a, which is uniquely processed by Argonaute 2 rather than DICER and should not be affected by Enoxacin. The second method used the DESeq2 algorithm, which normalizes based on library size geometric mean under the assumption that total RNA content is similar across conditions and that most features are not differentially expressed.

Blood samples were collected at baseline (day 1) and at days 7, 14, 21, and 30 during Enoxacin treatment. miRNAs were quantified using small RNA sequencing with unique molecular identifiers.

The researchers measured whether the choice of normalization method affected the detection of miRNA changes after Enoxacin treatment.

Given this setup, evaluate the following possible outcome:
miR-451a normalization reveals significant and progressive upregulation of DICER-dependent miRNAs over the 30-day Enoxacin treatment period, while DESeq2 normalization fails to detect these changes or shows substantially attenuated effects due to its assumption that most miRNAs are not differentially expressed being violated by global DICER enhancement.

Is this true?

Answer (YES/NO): NO